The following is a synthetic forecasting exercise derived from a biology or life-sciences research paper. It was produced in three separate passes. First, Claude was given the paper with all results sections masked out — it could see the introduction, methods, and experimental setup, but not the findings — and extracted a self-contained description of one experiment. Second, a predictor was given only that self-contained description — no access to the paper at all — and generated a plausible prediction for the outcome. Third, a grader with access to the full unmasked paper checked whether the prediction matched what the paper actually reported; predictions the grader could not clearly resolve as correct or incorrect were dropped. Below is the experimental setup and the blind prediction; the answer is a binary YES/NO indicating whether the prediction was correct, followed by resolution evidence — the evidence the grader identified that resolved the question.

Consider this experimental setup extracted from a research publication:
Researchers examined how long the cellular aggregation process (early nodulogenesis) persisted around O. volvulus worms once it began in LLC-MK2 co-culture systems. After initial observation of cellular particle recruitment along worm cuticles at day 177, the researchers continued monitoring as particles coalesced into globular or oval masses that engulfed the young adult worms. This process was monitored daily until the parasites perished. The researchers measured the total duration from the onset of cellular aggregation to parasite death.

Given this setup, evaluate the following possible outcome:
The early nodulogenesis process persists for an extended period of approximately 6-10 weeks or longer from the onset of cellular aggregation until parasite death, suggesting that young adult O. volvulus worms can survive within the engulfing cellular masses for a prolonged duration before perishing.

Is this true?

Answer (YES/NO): YES